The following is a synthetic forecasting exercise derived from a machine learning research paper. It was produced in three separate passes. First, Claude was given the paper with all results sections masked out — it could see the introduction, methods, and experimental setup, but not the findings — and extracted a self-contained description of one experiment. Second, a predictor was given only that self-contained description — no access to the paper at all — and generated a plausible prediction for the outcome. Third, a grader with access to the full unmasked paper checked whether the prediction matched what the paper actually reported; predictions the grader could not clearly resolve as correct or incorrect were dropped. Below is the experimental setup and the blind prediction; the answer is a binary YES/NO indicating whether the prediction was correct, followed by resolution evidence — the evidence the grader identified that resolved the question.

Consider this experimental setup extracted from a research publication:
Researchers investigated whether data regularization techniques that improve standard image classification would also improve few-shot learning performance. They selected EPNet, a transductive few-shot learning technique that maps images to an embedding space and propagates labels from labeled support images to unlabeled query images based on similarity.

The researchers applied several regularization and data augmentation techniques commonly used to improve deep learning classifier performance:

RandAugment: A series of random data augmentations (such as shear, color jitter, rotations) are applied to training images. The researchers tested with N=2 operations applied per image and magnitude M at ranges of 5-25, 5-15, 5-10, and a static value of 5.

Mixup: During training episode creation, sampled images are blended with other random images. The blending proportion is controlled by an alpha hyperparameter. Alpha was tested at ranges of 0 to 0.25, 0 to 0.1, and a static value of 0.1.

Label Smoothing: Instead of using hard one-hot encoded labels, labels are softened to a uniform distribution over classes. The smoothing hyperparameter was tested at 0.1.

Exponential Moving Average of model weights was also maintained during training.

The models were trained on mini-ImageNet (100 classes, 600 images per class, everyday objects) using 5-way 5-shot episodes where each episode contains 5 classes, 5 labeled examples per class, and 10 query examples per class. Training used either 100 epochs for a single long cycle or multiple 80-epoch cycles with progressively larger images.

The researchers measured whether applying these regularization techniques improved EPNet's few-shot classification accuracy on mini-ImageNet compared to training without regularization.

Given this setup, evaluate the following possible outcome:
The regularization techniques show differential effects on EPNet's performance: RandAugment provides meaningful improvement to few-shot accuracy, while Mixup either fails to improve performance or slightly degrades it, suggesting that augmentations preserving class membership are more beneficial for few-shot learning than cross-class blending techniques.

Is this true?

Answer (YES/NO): NO